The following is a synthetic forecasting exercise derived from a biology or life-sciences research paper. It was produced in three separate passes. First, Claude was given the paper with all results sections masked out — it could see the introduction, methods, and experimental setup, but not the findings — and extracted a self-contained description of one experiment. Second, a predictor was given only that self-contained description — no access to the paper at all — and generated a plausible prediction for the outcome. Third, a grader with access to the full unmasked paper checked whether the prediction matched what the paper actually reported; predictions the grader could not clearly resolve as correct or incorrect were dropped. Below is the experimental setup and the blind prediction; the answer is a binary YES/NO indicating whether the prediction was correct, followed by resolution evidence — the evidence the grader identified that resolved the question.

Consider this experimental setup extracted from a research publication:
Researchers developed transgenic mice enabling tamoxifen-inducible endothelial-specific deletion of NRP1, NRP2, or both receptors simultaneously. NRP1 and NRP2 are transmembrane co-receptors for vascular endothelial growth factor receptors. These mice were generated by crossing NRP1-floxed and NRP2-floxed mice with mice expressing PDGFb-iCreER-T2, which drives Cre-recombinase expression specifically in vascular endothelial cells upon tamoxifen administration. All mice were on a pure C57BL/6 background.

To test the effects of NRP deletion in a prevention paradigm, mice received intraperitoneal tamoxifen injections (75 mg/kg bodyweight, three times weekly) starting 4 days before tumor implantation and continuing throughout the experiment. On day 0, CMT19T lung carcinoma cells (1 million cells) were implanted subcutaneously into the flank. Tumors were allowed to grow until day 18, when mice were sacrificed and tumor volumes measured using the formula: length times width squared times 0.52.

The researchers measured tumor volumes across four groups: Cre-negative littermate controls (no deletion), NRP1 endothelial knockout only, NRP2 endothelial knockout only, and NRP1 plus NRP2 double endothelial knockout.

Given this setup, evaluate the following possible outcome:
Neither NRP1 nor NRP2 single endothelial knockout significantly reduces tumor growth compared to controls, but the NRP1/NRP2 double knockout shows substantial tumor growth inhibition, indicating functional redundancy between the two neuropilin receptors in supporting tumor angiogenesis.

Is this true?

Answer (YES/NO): NO